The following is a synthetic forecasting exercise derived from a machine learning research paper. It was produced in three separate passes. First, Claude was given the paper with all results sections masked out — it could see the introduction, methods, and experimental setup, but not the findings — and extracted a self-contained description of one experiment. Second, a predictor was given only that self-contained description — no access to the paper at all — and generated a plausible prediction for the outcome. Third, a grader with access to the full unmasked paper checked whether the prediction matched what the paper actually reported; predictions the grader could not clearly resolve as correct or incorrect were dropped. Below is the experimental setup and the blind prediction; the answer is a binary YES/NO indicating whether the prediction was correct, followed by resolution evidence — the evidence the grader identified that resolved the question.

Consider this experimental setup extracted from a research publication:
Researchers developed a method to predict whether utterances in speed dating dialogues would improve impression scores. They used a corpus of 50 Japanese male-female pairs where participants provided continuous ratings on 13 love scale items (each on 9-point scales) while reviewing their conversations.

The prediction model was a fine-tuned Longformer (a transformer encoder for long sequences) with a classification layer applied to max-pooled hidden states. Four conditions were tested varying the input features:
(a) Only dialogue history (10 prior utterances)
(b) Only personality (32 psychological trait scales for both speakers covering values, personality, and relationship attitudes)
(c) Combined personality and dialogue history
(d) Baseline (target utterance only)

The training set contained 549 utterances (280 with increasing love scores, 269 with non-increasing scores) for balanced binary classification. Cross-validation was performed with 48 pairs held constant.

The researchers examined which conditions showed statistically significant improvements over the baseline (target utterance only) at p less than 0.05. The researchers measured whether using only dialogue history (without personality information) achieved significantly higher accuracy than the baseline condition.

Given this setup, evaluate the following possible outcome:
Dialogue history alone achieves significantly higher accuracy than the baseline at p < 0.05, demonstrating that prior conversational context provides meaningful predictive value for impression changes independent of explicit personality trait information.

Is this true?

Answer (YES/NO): NO